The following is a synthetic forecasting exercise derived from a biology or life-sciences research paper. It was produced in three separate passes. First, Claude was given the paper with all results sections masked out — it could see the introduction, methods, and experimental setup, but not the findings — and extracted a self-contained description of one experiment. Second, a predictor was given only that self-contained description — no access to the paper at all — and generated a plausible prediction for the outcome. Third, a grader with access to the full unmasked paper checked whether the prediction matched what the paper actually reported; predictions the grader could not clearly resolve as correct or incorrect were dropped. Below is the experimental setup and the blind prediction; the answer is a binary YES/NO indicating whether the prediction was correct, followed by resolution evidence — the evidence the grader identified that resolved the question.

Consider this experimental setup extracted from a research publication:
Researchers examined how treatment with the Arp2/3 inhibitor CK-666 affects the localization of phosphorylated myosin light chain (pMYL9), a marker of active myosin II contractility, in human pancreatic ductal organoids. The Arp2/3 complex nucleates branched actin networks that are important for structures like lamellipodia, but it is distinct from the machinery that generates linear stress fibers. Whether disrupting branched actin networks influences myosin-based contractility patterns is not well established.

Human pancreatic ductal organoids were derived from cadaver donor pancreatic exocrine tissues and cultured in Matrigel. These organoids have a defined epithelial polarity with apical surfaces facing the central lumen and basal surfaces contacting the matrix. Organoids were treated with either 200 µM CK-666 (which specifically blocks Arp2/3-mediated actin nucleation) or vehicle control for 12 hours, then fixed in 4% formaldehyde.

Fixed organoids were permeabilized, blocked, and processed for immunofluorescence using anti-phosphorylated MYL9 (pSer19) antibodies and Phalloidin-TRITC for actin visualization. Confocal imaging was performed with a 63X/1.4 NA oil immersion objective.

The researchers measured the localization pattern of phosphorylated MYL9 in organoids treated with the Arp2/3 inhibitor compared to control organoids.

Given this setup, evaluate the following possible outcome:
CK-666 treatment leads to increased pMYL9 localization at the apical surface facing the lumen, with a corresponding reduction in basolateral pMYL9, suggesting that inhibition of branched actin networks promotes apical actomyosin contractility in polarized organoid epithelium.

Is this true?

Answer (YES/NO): NO